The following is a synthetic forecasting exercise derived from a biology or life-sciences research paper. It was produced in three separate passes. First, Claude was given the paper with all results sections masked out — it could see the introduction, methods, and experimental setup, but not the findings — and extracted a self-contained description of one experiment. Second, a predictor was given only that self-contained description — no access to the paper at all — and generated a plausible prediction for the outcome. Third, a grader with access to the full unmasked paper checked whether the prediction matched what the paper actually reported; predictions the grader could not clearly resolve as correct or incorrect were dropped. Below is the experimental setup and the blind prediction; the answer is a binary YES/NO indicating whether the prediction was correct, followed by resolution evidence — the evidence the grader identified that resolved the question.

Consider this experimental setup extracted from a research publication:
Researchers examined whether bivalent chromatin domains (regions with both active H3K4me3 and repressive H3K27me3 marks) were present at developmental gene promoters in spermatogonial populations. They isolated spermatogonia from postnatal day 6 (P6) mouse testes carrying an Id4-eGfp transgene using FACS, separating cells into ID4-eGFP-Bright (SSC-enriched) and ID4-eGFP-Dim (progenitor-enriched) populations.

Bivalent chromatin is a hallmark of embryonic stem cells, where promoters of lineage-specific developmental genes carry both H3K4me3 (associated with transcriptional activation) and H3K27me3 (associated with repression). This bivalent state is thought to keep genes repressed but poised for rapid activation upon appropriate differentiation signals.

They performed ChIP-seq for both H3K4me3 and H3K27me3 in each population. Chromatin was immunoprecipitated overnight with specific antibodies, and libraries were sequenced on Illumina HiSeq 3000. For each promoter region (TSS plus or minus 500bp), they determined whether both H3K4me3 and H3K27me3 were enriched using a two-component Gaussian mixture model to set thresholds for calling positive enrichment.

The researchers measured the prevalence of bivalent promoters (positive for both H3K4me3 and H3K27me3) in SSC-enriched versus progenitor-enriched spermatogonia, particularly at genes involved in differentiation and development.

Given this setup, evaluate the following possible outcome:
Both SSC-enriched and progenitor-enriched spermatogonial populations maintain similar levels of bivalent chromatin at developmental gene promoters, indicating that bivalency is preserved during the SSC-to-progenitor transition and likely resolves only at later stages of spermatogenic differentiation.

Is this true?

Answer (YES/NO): NO